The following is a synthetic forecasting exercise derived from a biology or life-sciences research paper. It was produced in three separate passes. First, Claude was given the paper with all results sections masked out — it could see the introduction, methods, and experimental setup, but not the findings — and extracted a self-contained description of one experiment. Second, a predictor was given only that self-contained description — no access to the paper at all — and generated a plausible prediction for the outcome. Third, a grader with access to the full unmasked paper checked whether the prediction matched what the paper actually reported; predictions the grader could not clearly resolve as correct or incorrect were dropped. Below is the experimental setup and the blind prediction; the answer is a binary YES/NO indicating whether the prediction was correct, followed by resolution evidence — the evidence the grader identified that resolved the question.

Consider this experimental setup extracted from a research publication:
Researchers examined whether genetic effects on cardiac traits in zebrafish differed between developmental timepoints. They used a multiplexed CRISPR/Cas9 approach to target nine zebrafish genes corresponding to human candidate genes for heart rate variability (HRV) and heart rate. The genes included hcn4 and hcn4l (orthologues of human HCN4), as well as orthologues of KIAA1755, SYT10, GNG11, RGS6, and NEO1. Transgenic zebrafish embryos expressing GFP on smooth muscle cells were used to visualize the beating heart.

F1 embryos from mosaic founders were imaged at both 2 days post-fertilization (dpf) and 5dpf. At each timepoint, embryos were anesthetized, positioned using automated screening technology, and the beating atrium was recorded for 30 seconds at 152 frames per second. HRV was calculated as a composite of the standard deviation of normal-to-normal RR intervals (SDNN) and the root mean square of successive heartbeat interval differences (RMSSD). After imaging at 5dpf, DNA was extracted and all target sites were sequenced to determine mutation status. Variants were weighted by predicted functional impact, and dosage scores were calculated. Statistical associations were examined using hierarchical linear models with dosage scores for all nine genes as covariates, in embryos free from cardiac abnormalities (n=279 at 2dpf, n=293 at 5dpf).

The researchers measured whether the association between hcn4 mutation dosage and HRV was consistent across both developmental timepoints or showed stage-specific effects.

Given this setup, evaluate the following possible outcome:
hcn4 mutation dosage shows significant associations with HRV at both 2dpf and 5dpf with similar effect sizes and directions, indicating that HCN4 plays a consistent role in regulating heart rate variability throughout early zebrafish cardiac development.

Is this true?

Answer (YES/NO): NO